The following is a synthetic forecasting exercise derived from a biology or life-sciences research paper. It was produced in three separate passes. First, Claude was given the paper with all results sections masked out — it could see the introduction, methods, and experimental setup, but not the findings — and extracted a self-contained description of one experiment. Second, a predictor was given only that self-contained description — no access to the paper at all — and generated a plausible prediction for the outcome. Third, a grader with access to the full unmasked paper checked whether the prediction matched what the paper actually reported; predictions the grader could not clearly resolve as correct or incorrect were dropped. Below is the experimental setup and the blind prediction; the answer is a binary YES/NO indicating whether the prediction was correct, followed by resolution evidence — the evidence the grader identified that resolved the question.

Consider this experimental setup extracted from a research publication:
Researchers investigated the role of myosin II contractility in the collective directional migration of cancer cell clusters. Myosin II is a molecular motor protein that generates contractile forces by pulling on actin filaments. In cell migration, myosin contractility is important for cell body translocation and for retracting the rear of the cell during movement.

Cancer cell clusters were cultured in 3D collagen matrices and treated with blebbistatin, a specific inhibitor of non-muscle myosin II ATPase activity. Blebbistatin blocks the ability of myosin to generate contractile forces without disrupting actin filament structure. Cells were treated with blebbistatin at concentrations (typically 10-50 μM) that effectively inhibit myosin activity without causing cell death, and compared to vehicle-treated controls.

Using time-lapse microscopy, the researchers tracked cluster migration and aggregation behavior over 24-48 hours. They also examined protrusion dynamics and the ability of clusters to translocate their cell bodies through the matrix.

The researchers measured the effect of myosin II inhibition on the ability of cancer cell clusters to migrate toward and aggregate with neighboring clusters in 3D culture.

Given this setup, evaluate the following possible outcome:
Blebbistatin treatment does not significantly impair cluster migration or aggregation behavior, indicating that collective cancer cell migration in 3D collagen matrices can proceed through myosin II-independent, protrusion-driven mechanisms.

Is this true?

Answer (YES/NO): NO